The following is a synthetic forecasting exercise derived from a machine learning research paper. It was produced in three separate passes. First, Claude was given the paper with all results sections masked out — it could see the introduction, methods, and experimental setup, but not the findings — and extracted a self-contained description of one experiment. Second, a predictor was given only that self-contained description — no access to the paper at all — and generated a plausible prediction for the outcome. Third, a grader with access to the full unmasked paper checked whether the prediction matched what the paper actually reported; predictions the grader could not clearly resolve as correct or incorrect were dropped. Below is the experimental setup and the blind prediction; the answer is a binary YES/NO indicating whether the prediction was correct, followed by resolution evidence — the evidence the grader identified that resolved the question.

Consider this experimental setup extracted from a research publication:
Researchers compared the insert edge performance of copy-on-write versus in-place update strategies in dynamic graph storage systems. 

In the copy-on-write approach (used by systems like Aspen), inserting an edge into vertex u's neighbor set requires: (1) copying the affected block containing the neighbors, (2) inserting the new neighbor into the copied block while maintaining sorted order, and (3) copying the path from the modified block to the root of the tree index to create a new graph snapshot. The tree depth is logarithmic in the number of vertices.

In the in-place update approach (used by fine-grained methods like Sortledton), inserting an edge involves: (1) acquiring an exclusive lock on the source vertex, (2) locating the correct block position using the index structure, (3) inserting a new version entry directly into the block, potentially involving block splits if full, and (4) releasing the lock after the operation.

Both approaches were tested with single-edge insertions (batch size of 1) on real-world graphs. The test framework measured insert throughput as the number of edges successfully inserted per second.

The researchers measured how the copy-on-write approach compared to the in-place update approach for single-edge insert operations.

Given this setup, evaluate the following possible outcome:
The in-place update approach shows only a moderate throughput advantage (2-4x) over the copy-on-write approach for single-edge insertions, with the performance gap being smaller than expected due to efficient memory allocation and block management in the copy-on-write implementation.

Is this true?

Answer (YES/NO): NO